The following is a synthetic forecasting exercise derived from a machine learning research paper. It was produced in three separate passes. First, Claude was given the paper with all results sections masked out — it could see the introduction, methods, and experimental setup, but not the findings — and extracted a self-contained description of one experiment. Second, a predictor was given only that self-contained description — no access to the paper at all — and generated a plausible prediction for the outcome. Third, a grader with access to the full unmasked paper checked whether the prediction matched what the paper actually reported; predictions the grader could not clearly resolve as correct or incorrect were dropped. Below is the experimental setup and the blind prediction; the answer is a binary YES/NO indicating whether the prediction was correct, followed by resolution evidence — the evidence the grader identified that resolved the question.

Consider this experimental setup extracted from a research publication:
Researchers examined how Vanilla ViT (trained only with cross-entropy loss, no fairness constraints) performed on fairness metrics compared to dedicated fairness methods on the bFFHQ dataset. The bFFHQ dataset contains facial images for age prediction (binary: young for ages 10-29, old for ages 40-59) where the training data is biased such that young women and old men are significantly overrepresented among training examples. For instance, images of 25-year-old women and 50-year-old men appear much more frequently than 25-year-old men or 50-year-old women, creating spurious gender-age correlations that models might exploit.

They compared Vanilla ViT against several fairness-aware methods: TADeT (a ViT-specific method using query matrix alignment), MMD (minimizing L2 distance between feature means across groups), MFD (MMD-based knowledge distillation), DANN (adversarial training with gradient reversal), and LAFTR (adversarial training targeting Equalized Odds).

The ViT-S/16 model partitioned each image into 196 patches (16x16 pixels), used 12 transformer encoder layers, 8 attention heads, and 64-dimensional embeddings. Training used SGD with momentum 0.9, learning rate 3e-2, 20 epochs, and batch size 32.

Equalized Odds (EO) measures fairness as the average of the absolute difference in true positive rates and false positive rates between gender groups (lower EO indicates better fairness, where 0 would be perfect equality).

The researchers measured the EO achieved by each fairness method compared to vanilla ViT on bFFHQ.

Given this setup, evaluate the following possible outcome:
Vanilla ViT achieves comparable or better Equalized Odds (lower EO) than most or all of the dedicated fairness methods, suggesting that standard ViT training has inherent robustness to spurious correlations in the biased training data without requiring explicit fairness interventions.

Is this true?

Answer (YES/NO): NO